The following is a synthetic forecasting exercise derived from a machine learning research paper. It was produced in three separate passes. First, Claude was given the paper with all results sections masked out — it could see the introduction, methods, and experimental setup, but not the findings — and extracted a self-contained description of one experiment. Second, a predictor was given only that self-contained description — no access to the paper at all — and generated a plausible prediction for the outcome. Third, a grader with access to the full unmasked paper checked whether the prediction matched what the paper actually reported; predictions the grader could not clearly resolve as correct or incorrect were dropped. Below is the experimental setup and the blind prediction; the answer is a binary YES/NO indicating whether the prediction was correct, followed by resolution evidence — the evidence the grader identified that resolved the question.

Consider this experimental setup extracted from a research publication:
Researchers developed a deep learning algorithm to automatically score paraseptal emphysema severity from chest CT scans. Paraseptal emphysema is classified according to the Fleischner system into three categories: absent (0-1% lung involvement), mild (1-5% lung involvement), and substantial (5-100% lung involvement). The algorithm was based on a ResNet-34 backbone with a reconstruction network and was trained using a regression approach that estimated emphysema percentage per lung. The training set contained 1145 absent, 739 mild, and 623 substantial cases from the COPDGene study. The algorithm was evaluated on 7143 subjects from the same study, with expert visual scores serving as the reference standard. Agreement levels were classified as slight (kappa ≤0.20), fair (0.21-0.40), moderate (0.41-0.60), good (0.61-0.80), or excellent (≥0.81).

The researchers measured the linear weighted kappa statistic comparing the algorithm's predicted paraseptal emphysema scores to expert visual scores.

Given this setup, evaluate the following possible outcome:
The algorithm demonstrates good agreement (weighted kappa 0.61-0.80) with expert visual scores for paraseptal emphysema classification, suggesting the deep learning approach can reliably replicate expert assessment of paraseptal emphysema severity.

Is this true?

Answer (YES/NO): NO